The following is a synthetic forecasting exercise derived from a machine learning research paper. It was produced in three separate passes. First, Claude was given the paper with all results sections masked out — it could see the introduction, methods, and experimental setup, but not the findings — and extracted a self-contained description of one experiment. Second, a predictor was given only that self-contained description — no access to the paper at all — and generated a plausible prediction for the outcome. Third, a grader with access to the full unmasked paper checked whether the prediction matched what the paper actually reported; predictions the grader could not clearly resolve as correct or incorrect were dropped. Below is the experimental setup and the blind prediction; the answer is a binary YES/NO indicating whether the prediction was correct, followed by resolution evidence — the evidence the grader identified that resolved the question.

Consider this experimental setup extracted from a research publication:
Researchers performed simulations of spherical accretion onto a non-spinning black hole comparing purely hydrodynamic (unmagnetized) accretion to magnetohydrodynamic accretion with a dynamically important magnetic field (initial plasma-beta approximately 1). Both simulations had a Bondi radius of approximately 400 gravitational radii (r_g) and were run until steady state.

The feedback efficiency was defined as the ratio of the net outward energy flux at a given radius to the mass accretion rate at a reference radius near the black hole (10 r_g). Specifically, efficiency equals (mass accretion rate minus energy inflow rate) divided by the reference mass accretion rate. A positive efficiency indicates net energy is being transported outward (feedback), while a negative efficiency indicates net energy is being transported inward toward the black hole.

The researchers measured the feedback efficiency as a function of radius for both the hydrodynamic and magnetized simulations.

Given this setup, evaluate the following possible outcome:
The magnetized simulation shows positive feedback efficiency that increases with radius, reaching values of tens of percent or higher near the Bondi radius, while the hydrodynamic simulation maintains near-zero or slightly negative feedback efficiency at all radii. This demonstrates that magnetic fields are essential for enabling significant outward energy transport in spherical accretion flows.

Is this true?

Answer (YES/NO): NO